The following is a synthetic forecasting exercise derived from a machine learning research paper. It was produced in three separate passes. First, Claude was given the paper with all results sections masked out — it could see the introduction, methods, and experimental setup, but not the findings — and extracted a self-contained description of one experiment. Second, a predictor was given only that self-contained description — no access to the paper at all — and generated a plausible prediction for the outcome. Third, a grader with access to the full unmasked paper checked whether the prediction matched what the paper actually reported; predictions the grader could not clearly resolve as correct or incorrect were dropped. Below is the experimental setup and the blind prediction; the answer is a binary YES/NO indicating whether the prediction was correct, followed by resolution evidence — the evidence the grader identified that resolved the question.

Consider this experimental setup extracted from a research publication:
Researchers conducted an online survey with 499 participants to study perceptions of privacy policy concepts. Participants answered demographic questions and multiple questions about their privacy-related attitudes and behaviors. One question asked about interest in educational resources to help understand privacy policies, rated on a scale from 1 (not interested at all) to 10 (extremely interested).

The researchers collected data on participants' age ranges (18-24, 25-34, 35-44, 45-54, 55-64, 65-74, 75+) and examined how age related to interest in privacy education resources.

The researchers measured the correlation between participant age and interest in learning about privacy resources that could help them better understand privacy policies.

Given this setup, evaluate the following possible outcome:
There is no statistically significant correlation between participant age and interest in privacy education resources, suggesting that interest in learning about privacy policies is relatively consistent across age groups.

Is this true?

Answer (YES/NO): NO